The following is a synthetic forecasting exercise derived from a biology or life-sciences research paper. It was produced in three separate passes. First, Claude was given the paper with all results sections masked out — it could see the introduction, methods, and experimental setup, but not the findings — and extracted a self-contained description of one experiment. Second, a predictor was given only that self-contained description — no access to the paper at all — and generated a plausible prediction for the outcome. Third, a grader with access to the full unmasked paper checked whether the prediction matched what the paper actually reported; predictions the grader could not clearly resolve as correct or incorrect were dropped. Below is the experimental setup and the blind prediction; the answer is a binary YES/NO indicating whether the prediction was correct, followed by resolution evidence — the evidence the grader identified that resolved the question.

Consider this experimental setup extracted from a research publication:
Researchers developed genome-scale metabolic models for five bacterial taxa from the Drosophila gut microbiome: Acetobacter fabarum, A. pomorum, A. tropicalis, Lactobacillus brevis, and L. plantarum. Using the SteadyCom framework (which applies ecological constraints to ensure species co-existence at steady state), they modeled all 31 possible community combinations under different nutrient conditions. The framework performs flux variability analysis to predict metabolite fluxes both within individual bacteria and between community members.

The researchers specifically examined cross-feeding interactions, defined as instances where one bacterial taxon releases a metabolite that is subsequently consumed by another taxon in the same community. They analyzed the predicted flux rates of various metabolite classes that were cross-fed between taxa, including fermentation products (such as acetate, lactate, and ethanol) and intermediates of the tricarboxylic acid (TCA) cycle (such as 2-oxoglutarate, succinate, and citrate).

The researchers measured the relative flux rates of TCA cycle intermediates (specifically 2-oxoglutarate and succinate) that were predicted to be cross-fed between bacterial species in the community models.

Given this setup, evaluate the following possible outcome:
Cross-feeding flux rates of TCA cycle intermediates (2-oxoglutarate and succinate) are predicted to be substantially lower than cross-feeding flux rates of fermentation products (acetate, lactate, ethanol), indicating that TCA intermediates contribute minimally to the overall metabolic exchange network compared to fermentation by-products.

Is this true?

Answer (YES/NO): NO